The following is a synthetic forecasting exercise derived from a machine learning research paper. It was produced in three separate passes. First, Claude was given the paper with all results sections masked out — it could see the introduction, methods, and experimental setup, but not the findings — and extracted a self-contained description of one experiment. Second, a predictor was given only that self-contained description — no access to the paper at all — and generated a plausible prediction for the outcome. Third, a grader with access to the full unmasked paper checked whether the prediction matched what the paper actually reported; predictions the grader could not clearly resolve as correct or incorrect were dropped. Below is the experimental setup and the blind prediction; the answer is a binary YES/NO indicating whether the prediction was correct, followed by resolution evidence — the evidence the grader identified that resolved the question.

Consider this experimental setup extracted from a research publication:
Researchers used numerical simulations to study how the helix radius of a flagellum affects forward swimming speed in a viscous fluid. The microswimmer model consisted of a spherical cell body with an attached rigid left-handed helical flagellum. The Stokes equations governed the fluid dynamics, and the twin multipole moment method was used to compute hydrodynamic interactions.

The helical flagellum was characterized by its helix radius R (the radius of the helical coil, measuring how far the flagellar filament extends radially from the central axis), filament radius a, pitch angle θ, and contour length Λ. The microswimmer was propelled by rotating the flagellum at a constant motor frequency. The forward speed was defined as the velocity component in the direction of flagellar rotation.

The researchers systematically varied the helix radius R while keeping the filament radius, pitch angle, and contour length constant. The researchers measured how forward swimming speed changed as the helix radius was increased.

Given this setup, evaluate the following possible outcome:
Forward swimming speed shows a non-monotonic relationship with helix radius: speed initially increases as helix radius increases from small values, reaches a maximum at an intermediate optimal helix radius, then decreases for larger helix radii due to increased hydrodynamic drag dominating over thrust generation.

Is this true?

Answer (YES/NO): NO